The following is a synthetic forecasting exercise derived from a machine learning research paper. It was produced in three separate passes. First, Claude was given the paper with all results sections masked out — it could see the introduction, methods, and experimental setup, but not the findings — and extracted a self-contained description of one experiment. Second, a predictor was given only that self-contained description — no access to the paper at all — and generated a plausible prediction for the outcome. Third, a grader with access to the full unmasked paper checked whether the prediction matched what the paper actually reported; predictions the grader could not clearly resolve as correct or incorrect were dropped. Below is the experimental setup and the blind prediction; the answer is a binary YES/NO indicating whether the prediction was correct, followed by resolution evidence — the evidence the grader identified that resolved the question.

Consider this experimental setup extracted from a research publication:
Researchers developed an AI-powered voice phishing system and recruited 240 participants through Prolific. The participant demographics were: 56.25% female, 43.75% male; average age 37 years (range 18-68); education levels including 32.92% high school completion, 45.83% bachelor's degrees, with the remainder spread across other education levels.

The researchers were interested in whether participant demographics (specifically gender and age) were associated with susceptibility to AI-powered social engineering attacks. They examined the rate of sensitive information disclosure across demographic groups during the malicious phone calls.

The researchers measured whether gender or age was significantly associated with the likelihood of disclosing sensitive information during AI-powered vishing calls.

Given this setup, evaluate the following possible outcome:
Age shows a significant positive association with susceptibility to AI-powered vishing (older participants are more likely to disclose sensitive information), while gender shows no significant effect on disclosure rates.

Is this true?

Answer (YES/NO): NO